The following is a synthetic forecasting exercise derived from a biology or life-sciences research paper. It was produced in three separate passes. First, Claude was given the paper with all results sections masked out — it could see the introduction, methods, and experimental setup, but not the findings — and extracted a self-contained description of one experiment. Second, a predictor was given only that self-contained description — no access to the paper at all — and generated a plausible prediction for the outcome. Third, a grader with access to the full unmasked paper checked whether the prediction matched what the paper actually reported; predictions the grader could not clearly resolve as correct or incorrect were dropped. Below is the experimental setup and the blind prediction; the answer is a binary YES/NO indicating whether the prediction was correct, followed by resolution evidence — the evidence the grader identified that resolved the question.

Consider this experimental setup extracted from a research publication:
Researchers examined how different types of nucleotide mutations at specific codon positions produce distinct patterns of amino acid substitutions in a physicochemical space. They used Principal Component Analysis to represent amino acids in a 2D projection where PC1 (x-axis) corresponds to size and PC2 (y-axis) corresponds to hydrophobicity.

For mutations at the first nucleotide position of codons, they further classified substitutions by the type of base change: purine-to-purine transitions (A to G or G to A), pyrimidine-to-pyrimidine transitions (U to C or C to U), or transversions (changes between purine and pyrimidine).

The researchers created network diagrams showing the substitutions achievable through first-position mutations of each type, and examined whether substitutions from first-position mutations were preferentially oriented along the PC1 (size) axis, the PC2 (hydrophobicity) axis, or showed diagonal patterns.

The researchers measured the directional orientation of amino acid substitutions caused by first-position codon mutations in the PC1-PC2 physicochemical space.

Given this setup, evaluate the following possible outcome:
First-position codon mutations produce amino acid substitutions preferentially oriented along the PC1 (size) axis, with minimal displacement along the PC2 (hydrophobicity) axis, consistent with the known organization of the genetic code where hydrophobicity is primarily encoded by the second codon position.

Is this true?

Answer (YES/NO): YES